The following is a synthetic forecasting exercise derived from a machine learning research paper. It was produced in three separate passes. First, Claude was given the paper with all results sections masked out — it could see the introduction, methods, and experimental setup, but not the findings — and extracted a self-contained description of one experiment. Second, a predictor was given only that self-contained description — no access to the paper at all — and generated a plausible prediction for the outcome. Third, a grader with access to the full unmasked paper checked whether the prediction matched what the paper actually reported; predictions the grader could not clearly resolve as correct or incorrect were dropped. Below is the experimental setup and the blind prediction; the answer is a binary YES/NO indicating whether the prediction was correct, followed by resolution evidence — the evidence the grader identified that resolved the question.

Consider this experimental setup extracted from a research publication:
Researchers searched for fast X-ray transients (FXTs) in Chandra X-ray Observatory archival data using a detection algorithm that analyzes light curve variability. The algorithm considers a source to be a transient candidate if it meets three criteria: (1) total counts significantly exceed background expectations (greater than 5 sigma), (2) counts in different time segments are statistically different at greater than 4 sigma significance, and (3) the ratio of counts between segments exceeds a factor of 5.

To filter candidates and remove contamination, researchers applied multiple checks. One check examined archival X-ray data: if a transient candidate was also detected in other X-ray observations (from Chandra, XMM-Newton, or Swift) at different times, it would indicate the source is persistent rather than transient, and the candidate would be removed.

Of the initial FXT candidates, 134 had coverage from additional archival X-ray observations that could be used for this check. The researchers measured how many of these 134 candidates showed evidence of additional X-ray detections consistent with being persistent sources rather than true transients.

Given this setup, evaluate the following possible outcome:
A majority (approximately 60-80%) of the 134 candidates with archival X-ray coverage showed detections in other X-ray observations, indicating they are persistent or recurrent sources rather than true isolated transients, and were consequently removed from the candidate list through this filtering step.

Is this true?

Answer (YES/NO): NO